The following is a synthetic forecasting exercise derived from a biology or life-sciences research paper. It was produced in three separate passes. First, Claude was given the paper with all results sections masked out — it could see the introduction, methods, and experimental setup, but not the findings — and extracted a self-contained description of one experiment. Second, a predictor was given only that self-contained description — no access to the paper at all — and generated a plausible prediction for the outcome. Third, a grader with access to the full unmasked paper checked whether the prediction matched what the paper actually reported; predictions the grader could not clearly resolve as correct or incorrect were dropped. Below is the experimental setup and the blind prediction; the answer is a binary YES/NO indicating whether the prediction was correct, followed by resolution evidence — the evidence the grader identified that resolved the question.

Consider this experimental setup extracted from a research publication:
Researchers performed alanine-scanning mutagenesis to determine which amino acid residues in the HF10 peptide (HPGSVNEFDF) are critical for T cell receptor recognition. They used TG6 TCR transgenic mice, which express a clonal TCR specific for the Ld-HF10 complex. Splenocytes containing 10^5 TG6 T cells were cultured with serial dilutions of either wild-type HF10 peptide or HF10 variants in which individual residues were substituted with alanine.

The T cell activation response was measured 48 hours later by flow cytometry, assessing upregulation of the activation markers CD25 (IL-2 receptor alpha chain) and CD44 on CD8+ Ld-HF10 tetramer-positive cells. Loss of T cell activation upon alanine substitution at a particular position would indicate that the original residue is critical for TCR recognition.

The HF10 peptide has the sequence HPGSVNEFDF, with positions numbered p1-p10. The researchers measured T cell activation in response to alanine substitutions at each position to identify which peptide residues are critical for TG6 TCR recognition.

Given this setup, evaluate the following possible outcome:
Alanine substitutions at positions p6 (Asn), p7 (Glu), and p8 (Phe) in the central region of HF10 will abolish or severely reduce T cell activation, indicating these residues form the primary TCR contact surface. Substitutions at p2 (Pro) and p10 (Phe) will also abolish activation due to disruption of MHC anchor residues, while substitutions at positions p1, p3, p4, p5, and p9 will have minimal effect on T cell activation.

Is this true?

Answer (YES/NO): NO